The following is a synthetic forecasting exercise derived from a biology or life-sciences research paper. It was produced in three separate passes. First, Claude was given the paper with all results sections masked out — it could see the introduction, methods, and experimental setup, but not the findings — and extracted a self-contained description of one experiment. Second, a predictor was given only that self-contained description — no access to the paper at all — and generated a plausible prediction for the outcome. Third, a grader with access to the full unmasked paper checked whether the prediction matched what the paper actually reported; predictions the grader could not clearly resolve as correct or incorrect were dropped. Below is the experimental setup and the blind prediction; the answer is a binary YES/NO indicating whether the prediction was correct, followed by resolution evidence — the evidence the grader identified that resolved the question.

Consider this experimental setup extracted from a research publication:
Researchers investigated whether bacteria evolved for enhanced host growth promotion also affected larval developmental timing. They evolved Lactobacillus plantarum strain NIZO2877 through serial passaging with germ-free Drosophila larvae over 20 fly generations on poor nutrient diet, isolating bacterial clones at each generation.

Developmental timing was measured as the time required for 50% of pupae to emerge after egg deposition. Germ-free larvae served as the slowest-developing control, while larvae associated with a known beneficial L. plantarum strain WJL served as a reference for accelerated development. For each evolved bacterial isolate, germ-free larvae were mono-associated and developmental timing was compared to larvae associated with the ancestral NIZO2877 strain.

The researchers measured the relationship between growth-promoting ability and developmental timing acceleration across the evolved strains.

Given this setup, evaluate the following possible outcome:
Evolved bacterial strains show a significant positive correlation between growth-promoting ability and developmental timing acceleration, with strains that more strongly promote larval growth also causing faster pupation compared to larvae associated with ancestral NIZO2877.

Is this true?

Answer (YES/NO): YES